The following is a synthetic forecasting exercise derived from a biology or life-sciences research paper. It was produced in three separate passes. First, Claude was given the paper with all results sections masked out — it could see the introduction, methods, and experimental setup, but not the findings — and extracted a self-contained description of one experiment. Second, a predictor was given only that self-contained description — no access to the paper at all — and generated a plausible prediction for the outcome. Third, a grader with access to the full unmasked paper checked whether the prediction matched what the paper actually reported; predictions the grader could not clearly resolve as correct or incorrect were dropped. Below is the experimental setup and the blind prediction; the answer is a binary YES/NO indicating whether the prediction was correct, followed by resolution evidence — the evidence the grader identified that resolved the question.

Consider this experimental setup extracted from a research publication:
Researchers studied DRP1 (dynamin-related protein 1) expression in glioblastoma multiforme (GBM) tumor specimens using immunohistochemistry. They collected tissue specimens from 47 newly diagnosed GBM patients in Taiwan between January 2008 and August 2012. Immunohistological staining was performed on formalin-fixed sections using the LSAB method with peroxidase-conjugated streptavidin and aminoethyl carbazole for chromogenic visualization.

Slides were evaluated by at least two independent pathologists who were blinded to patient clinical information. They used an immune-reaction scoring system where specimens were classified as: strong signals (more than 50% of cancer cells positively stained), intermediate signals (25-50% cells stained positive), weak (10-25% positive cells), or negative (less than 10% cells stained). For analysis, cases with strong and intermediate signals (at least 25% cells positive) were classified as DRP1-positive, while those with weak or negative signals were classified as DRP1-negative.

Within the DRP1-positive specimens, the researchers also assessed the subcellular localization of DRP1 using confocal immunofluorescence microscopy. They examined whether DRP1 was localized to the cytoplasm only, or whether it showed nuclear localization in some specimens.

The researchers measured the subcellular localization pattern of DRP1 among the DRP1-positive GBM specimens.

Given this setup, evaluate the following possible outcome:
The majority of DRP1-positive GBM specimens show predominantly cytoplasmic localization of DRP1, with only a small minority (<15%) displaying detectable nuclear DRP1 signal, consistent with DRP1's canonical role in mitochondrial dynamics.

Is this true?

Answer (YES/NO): NO